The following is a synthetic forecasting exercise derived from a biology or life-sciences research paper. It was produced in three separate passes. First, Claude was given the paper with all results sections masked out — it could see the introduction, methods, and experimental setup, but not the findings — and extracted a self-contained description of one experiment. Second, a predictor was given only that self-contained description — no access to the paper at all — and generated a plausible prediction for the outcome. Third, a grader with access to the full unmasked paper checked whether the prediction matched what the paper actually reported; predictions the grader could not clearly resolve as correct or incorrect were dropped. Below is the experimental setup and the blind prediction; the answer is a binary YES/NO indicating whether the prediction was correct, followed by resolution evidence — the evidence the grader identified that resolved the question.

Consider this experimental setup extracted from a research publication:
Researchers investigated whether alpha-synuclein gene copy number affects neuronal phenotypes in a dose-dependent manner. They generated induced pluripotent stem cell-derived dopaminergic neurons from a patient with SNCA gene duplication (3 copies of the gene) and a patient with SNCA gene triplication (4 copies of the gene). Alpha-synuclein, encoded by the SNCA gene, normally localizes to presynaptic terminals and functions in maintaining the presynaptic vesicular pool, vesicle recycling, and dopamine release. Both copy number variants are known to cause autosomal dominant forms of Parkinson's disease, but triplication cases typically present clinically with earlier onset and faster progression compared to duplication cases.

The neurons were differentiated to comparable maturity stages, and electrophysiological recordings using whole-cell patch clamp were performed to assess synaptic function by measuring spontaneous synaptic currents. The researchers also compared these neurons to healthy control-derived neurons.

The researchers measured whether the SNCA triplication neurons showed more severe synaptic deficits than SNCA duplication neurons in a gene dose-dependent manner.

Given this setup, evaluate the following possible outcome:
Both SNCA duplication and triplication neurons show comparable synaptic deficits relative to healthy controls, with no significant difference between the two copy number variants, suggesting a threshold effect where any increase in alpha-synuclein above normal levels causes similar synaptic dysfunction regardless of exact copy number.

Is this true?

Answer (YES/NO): NO